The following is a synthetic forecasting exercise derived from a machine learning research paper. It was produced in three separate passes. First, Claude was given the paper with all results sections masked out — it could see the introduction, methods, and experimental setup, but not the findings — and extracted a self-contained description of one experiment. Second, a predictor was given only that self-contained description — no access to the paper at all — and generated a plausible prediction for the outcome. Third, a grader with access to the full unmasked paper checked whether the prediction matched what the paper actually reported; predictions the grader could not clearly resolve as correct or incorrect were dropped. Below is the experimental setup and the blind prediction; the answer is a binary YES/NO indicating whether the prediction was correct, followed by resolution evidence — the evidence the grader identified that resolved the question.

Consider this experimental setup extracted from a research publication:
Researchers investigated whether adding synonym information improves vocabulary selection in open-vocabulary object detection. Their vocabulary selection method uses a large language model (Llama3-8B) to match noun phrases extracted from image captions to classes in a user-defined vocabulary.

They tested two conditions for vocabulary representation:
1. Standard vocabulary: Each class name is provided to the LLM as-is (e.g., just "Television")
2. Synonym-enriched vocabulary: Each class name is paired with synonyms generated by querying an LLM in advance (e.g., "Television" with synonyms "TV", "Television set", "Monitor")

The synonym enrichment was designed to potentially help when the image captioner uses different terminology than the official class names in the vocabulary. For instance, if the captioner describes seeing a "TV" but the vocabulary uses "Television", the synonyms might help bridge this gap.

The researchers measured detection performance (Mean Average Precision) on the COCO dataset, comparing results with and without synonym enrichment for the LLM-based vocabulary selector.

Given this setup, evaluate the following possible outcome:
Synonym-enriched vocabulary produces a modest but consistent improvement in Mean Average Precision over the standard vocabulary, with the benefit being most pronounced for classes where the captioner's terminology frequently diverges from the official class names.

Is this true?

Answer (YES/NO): NO